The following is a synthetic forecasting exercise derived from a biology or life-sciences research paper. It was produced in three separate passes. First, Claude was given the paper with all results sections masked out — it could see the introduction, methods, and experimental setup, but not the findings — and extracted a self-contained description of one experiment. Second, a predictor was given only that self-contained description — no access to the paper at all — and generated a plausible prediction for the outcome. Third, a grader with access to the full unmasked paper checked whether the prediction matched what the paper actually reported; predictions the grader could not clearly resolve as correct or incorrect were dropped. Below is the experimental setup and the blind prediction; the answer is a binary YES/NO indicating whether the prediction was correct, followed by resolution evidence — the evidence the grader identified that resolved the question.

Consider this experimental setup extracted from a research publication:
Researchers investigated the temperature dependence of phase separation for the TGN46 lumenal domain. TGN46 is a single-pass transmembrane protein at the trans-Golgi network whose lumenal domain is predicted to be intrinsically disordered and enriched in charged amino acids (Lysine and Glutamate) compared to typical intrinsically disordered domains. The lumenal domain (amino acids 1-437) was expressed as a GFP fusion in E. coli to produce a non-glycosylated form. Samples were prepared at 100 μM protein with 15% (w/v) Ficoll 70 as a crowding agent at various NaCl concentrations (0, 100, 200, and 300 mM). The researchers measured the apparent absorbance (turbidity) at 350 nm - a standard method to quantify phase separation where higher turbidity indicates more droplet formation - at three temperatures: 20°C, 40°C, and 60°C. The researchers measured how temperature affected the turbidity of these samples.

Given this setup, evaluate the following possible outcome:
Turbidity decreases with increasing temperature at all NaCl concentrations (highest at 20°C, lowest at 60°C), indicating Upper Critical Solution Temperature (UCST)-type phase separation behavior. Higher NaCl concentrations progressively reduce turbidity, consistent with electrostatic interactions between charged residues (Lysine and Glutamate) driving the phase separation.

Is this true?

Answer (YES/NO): NO